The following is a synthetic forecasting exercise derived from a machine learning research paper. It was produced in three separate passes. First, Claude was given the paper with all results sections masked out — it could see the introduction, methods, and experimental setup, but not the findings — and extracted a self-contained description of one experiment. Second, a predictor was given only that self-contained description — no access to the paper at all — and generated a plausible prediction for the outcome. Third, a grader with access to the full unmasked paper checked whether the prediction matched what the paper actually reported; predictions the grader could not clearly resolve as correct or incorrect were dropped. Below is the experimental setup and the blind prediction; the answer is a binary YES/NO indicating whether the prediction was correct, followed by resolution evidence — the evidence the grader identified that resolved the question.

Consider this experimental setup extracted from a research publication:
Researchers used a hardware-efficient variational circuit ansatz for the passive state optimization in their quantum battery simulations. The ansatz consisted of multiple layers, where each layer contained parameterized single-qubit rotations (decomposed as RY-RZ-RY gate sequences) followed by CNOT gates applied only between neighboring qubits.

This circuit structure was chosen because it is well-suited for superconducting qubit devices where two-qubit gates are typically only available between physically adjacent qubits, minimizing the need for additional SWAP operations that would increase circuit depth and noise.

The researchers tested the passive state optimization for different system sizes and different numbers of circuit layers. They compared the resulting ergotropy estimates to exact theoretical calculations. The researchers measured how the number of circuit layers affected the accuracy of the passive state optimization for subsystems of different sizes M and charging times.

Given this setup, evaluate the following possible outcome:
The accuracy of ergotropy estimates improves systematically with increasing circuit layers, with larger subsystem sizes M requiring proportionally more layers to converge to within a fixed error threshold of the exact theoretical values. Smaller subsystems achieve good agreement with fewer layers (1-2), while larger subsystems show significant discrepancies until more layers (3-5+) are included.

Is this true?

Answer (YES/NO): NO